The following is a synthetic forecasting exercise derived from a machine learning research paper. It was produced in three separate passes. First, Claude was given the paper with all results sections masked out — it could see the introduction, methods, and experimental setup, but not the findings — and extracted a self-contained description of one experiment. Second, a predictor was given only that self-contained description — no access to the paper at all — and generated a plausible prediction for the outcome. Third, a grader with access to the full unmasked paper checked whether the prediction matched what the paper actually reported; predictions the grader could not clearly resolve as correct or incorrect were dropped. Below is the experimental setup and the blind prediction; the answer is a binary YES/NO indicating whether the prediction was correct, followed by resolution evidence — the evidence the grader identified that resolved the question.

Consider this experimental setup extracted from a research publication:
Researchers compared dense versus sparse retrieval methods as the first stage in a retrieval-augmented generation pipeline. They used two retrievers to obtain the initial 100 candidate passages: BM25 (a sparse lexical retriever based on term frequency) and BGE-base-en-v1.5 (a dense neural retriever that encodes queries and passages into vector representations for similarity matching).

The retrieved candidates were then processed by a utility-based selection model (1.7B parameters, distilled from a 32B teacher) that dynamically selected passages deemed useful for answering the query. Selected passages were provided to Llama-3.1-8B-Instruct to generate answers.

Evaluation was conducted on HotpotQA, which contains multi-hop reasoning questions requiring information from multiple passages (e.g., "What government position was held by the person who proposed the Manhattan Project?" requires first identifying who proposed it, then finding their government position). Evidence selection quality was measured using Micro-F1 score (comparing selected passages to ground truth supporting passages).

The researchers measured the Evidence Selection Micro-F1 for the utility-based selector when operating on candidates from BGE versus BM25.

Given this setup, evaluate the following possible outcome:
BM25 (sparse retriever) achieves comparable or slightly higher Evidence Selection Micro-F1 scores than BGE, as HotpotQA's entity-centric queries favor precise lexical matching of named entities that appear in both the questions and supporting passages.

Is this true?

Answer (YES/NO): NO